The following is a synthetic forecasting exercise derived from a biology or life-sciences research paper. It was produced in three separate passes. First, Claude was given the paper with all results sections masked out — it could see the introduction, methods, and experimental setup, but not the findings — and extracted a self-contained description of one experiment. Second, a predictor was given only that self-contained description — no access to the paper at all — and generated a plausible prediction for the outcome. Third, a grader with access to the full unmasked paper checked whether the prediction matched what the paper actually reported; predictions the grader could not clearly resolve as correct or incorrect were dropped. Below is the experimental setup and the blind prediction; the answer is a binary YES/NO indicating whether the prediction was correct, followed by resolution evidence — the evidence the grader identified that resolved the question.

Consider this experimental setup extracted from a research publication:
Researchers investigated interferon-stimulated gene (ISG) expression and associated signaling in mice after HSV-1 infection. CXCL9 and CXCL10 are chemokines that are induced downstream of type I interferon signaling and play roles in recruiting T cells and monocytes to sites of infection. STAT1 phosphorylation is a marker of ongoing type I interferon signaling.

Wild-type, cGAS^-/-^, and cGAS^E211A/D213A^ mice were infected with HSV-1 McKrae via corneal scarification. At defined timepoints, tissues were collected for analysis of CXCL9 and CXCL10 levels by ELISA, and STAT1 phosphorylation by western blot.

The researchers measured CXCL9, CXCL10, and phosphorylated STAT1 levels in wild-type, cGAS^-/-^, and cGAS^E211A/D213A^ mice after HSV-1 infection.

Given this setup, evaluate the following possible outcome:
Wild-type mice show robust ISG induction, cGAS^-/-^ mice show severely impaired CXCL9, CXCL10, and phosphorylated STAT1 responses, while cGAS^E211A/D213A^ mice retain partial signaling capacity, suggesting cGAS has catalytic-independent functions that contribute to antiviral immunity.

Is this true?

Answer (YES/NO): NO